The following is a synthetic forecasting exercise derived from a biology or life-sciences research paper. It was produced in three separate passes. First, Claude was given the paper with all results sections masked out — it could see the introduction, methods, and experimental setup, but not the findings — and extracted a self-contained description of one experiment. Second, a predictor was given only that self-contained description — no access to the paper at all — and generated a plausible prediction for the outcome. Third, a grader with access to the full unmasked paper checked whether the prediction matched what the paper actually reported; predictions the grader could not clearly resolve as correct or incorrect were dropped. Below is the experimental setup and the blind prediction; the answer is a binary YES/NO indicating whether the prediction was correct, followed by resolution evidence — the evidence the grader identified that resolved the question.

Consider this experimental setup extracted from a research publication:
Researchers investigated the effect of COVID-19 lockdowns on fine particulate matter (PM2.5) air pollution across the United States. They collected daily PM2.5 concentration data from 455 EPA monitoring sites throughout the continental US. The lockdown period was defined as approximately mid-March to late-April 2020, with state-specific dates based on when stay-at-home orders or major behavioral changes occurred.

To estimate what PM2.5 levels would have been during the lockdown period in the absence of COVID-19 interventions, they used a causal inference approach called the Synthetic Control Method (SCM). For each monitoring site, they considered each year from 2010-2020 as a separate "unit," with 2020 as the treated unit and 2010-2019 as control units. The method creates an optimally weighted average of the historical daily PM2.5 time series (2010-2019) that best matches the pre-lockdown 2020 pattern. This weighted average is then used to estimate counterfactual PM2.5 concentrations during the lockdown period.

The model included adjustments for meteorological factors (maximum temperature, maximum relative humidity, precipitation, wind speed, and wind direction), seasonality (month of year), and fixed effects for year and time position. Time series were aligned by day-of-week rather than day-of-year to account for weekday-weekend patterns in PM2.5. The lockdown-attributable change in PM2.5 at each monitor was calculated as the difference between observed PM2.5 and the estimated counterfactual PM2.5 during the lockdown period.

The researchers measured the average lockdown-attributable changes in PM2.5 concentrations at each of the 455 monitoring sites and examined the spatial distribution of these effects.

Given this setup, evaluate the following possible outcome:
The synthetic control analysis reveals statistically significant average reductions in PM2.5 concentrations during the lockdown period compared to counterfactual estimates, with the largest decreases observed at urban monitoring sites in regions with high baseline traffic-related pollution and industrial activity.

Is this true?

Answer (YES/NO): NO